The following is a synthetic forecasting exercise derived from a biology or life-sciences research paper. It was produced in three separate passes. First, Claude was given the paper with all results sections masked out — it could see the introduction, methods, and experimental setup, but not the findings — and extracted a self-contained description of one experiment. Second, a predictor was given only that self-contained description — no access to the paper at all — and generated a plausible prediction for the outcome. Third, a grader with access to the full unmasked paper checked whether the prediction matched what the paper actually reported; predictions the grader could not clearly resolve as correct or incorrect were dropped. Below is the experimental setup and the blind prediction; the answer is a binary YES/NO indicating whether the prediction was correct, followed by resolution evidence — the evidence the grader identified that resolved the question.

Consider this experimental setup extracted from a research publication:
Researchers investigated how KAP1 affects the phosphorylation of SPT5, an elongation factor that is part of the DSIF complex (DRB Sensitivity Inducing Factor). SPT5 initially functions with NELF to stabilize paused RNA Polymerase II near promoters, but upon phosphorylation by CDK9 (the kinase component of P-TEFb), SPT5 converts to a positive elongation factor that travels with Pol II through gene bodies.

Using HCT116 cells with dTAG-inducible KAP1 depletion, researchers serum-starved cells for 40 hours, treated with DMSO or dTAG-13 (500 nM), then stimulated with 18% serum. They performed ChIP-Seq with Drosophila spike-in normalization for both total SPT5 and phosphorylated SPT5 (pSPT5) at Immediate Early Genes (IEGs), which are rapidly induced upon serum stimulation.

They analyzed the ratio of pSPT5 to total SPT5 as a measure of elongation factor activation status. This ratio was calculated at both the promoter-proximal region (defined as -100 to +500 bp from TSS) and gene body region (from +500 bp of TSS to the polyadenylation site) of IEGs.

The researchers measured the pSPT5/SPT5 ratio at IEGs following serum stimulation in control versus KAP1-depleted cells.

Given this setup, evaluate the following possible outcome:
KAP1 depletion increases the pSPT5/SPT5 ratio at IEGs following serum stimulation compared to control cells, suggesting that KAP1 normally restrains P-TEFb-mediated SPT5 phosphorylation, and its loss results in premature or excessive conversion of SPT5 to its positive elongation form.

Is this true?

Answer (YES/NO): NO